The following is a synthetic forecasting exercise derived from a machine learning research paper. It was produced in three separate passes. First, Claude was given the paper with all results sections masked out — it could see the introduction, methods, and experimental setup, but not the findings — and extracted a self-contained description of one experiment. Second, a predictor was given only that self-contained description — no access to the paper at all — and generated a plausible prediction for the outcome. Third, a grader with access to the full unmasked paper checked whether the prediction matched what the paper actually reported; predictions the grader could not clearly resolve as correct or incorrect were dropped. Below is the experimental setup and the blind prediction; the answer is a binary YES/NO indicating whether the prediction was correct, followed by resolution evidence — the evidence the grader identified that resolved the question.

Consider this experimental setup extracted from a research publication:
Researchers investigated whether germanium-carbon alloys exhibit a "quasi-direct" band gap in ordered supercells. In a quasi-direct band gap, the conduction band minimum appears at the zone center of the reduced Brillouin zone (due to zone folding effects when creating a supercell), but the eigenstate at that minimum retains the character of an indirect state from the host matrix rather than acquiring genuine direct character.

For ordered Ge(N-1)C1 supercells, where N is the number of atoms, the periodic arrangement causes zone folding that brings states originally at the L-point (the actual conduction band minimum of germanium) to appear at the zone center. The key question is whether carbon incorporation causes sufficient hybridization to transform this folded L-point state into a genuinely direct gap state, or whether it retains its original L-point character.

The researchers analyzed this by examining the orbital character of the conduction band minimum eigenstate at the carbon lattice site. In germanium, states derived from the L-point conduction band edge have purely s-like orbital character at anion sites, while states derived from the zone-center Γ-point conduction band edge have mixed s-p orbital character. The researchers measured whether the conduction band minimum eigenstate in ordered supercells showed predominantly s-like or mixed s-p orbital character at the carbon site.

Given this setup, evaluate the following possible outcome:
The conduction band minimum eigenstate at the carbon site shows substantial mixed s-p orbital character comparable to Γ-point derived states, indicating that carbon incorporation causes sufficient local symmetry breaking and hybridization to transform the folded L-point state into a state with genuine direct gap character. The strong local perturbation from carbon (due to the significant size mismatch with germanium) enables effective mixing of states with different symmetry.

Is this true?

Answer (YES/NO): NO